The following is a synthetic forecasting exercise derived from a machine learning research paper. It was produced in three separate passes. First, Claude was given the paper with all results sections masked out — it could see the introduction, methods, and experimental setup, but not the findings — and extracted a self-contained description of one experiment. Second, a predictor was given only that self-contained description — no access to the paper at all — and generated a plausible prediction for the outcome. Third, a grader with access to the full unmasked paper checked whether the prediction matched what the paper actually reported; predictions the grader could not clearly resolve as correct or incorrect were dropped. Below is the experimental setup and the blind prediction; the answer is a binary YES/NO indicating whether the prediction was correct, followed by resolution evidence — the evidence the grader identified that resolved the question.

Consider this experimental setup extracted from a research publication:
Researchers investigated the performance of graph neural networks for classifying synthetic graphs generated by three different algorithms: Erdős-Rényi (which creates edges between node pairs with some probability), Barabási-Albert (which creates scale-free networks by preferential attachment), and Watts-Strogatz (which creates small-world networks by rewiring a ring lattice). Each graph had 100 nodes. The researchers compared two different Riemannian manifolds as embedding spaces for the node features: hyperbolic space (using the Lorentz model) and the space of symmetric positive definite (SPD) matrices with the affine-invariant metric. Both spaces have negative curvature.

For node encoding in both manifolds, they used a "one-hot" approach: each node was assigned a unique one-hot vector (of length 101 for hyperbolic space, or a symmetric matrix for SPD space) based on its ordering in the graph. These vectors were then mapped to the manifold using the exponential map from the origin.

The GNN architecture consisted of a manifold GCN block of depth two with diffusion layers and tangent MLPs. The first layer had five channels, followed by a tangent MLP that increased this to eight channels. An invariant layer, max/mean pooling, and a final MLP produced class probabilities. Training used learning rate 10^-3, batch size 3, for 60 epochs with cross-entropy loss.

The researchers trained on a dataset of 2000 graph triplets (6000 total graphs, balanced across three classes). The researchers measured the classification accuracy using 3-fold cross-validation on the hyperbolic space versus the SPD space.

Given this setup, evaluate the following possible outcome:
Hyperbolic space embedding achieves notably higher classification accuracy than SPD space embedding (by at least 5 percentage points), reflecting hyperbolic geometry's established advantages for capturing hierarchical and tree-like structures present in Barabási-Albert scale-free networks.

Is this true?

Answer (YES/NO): NO